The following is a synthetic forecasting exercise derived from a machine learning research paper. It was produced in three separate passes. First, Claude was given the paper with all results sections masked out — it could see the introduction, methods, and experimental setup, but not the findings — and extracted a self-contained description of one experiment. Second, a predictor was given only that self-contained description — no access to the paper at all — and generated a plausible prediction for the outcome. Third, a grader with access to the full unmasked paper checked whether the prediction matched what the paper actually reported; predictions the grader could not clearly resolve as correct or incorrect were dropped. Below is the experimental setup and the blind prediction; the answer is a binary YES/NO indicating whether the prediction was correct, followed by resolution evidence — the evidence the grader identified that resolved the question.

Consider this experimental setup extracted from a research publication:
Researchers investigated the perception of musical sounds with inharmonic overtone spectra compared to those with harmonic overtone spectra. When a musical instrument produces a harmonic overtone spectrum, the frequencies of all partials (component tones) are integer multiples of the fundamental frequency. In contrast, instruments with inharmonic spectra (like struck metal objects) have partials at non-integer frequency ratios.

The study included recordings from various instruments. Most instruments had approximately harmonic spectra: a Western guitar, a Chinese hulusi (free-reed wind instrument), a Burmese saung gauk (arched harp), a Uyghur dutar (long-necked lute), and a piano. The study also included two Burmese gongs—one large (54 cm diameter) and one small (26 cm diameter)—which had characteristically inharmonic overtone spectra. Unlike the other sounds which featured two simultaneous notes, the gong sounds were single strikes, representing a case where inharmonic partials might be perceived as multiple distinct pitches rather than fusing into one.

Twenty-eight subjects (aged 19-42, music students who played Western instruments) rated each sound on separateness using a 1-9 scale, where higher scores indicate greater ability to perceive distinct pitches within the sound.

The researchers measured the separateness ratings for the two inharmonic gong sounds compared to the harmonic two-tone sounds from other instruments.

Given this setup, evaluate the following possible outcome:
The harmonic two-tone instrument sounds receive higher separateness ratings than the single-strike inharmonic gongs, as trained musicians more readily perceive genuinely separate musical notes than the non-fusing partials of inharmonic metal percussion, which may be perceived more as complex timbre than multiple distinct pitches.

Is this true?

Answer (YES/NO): YES